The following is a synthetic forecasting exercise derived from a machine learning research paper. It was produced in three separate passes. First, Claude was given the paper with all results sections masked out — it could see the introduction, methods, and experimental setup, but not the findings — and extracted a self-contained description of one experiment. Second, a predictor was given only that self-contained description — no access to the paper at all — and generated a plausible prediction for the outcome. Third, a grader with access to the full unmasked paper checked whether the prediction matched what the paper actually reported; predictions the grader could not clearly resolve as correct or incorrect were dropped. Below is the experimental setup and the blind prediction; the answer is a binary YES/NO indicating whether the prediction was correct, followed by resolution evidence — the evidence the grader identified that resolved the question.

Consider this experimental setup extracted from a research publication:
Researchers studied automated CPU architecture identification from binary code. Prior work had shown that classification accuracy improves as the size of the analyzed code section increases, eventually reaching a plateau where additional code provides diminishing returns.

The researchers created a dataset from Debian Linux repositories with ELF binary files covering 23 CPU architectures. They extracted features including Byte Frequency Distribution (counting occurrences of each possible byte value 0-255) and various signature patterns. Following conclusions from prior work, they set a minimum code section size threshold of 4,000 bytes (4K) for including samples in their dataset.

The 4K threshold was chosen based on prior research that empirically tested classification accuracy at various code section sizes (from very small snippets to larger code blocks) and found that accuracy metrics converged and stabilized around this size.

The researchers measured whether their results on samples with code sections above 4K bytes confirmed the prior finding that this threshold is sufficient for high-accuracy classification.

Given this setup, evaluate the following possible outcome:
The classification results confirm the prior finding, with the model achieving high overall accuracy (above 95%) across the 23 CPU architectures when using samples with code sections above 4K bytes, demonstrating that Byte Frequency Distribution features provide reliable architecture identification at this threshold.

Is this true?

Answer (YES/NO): YES